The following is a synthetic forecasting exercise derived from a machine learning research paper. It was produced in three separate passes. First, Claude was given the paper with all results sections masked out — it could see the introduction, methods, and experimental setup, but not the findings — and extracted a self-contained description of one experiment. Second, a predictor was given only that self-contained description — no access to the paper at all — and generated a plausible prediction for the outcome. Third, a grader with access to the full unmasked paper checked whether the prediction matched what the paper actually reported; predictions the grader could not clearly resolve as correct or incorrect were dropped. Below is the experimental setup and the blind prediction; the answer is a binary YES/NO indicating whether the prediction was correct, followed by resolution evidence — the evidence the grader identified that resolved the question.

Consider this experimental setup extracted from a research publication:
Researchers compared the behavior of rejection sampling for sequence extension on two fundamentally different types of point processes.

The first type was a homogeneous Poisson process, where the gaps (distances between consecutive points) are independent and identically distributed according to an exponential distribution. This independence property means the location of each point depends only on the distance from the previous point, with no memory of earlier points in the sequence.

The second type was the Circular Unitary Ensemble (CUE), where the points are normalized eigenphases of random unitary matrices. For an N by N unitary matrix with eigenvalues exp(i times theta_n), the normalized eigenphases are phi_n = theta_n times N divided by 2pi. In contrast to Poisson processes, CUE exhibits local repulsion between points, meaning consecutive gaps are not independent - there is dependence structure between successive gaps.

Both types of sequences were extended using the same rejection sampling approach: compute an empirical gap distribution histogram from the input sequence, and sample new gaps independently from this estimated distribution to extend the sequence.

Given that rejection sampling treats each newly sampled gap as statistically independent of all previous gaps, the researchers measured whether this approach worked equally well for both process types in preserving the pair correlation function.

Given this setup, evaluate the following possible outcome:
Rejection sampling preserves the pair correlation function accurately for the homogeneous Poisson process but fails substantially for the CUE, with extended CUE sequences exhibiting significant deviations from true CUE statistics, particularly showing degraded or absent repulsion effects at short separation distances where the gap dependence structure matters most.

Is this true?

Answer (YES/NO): NO